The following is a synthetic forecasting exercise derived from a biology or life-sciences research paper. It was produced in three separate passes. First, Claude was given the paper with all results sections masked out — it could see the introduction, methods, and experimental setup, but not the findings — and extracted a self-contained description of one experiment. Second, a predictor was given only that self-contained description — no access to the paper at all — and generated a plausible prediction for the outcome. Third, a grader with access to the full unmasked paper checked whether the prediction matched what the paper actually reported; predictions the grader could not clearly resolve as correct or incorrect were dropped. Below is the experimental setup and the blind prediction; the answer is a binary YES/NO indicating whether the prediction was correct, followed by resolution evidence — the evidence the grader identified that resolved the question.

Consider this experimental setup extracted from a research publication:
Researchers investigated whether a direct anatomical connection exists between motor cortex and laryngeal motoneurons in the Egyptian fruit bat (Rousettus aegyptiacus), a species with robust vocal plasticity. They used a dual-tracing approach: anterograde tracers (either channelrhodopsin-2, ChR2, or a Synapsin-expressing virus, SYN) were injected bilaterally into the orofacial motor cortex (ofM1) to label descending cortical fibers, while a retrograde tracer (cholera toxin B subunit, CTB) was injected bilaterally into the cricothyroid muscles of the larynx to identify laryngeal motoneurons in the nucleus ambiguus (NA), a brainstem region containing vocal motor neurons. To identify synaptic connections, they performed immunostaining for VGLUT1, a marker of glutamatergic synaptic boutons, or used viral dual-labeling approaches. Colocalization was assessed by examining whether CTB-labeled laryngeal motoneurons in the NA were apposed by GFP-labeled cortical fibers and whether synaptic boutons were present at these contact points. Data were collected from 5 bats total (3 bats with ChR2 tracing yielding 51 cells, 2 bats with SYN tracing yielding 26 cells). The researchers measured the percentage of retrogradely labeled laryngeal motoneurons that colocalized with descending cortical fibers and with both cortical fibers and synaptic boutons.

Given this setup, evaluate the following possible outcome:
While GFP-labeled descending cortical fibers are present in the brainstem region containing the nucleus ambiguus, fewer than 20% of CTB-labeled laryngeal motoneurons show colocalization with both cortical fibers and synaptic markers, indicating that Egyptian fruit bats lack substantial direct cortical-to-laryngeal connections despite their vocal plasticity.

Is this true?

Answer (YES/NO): NO